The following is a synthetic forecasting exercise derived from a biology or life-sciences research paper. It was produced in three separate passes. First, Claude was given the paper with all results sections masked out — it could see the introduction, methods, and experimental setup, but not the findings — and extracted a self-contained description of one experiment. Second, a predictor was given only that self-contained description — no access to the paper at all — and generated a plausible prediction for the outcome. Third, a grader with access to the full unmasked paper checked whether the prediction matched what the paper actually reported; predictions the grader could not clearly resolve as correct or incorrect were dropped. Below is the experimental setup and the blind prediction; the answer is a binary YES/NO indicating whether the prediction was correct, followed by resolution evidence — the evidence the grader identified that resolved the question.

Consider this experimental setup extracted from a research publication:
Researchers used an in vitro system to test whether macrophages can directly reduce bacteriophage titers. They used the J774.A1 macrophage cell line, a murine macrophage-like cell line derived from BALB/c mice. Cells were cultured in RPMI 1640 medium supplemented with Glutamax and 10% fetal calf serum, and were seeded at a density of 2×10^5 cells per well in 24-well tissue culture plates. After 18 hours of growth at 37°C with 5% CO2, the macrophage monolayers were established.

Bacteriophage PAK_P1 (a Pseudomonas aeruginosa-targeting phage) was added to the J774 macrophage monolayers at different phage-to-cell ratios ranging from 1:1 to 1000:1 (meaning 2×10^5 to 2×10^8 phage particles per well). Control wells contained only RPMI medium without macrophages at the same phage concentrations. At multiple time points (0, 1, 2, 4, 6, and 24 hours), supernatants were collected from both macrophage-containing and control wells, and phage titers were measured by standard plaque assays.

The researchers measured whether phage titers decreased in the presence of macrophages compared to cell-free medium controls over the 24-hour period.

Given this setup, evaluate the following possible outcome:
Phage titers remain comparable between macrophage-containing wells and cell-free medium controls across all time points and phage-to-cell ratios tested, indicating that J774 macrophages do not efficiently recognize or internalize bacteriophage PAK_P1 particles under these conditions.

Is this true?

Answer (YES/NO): YES